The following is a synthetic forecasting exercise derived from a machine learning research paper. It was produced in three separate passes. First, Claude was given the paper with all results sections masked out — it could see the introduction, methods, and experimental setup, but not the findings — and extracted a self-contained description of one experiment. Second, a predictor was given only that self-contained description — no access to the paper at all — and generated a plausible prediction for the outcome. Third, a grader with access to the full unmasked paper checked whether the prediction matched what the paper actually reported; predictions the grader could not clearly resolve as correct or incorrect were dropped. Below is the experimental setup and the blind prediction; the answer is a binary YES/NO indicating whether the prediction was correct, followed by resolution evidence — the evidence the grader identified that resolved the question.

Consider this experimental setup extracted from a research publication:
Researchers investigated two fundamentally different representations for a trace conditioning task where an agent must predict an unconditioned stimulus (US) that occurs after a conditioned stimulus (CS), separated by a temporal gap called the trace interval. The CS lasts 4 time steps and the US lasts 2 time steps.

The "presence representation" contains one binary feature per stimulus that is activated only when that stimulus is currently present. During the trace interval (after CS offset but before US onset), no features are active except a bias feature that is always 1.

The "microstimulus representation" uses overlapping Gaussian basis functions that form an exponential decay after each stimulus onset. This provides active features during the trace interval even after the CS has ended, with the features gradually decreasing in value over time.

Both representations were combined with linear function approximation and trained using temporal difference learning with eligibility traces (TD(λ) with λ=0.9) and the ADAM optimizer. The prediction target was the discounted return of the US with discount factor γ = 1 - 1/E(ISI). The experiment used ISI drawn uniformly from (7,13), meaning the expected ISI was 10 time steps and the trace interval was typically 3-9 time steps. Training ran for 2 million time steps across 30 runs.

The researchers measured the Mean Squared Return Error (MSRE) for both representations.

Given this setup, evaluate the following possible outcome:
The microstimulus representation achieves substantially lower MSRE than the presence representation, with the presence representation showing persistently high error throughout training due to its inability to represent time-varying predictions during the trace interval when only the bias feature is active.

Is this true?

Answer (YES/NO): YES